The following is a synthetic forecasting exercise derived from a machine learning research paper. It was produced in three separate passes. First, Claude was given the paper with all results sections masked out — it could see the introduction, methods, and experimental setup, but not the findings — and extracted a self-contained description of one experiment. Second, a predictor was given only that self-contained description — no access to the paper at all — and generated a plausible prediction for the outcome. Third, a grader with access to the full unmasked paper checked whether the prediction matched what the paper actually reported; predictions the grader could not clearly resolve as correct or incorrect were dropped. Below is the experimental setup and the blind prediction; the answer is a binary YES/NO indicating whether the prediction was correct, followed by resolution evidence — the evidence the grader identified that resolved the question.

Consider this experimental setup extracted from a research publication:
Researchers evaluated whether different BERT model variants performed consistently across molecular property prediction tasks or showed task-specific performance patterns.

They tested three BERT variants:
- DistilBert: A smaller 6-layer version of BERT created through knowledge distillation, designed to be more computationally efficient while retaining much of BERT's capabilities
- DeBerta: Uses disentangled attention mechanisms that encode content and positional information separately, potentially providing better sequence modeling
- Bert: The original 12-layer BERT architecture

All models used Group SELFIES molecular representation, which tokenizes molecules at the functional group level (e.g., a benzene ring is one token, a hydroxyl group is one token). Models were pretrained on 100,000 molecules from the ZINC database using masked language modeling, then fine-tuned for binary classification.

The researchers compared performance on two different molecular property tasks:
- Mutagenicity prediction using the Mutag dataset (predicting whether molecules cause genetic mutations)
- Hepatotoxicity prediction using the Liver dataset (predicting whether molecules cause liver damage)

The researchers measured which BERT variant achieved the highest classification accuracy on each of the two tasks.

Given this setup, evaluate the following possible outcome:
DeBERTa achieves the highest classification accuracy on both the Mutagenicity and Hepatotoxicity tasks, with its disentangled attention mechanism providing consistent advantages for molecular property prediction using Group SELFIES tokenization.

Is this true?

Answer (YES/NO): NO